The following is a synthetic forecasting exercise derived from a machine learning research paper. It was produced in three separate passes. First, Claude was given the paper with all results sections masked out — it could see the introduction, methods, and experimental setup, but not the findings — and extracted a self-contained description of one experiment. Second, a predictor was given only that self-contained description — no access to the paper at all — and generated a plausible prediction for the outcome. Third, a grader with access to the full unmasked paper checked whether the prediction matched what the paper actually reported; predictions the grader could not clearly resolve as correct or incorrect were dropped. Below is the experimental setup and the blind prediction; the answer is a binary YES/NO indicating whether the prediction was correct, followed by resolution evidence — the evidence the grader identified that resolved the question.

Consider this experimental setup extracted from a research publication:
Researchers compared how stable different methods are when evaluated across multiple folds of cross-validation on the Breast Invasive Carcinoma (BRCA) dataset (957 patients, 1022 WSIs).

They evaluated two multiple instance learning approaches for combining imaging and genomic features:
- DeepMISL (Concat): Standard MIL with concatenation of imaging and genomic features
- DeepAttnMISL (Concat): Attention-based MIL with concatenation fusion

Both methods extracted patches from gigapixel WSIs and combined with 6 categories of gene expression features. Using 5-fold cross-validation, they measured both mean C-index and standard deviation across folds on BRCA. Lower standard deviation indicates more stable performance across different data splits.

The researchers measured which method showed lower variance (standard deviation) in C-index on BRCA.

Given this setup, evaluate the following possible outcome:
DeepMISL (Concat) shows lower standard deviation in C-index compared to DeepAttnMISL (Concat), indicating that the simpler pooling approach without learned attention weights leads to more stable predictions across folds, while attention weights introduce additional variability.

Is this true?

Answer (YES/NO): NO